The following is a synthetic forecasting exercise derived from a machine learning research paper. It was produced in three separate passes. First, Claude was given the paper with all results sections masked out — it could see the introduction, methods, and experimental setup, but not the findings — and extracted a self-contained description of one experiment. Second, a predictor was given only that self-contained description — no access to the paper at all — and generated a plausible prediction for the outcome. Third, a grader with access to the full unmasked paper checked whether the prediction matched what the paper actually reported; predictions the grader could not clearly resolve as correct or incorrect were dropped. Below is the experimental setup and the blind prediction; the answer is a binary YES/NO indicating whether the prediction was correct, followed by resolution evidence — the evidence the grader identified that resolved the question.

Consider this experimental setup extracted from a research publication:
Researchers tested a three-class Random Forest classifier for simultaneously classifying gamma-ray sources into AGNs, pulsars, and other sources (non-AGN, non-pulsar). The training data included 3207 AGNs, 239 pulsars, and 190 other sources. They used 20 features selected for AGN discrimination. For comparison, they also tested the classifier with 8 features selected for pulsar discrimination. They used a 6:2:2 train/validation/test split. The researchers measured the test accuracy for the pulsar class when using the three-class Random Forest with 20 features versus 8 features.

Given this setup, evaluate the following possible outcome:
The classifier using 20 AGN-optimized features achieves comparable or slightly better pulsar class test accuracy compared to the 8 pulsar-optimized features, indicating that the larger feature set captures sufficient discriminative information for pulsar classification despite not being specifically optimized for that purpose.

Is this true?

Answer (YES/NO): YES